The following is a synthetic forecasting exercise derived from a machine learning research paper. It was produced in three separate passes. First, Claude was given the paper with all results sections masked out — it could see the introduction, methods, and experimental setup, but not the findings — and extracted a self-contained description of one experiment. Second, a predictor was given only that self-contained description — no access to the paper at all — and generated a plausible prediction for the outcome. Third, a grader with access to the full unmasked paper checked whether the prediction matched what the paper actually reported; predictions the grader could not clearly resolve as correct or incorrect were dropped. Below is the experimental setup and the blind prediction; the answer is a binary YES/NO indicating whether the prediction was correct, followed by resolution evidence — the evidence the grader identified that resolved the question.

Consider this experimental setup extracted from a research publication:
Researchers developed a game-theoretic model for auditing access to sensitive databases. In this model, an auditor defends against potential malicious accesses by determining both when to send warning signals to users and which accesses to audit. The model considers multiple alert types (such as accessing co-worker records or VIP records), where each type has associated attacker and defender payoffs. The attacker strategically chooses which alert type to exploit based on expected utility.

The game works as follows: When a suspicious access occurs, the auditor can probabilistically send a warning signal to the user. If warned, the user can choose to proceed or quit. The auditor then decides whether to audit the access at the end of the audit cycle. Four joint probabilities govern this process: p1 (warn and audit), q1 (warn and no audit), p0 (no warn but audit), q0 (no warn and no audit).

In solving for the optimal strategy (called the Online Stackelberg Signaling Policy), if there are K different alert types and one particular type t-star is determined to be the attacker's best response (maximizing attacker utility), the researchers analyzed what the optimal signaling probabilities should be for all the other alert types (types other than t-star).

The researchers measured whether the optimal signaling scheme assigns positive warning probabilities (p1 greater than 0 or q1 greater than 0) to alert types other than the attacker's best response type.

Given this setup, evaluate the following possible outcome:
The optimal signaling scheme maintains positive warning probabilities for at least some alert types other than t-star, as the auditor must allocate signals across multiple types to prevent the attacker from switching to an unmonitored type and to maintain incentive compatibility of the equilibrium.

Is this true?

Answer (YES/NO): NO